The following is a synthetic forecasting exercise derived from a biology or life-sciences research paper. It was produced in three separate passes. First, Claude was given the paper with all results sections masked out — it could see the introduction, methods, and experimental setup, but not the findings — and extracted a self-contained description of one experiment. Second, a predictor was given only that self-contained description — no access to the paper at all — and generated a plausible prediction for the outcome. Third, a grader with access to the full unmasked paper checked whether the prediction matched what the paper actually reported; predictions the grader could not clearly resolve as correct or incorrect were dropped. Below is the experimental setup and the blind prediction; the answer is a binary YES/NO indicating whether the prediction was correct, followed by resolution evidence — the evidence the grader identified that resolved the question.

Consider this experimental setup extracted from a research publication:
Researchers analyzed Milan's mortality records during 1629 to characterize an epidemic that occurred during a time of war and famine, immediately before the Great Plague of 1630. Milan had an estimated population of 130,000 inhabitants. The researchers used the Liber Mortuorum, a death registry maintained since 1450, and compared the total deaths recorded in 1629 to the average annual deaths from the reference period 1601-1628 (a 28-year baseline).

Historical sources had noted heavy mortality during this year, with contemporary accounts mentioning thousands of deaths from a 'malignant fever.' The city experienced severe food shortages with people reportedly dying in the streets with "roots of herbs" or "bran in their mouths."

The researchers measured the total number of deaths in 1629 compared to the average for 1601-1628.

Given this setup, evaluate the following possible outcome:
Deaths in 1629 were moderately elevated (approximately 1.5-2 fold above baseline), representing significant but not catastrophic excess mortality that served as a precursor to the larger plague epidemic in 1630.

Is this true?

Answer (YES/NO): NO